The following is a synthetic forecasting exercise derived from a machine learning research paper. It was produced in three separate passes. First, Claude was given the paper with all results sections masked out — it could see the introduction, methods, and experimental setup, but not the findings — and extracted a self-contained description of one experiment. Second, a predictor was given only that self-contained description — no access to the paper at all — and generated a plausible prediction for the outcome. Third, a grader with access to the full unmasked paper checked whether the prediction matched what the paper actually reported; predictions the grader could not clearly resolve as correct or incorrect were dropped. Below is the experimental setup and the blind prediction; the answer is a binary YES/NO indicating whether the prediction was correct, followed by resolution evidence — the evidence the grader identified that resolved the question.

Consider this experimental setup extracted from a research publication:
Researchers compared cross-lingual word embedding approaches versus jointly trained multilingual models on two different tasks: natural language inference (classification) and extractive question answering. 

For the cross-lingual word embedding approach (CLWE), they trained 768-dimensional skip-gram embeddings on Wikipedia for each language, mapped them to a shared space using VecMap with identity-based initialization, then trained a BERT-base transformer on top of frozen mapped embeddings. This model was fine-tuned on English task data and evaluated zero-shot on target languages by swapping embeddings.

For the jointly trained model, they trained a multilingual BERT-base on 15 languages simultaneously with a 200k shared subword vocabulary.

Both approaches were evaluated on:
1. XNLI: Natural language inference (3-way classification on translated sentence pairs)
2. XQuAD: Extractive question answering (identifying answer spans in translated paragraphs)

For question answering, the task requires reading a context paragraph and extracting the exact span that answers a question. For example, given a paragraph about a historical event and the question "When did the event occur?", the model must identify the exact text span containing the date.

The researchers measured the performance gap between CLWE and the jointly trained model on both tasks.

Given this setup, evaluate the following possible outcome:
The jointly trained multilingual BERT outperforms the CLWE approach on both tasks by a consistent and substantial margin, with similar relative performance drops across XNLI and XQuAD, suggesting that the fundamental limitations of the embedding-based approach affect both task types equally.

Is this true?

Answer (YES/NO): NO